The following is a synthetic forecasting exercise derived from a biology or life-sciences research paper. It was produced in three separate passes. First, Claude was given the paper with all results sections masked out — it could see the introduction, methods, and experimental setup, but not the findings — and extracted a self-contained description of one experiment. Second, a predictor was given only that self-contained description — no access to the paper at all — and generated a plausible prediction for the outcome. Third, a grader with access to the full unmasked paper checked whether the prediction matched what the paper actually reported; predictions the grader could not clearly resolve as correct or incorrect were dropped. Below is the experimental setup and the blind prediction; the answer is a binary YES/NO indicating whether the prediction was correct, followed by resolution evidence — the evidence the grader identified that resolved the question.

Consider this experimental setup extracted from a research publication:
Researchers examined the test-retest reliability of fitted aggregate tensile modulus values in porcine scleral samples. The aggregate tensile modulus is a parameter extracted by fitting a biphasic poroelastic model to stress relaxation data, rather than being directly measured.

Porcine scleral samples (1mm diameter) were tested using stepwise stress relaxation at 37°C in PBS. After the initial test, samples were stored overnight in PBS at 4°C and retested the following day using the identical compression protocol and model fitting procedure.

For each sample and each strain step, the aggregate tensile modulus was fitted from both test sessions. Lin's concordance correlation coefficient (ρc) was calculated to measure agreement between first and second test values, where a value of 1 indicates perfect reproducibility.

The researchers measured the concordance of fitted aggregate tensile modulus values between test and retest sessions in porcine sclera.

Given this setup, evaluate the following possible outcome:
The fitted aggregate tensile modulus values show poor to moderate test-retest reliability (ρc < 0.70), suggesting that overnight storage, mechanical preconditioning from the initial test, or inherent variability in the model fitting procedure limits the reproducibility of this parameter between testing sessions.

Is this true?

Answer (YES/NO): NO